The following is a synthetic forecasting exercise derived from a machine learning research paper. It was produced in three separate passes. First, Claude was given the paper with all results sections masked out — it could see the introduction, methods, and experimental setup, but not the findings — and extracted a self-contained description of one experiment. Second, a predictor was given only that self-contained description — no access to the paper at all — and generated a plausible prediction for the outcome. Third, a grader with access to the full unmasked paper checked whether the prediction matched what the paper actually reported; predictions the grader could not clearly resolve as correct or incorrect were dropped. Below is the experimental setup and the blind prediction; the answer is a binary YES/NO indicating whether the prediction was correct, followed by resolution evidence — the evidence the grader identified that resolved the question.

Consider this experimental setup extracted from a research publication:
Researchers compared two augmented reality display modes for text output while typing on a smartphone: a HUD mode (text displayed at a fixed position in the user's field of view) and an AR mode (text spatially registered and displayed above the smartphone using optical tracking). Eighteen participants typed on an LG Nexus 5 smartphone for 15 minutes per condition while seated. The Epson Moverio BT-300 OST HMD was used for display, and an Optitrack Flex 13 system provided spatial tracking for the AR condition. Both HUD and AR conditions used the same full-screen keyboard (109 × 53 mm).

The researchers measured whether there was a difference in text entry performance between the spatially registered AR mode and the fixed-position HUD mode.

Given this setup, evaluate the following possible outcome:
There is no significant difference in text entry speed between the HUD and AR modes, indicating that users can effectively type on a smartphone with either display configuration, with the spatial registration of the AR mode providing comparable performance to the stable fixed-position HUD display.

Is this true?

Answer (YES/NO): NO